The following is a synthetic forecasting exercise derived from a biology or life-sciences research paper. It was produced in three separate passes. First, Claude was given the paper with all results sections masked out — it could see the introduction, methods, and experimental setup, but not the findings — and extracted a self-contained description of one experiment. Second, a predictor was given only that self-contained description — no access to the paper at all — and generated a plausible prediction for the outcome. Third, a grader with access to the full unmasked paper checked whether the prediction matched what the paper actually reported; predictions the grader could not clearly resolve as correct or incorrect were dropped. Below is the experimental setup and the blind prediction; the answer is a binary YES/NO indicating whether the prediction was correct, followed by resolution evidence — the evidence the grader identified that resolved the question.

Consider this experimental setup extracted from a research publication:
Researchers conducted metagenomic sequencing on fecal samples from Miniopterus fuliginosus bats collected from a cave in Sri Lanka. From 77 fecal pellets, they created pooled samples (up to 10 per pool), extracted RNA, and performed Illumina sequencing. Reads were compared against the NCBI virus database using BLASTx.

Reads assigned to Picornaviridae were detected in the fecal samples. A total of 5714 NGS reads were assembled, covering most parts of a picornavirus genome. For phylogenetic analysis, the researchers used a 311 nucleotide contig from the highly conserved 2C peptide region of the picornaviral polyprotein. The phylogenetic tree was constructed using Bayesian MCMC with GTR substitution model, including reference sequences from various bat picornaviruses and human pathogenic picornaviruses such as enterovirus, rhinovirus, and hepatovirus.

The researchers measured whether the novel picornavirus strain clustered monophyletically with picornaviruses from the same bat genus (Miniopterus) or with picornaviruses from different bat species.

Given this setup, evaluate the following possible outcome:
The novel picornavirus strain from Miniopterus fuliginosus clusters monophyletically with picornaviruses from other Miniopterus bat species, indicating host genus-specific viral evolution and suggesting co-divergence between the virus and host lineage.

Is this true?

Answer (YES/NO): NO